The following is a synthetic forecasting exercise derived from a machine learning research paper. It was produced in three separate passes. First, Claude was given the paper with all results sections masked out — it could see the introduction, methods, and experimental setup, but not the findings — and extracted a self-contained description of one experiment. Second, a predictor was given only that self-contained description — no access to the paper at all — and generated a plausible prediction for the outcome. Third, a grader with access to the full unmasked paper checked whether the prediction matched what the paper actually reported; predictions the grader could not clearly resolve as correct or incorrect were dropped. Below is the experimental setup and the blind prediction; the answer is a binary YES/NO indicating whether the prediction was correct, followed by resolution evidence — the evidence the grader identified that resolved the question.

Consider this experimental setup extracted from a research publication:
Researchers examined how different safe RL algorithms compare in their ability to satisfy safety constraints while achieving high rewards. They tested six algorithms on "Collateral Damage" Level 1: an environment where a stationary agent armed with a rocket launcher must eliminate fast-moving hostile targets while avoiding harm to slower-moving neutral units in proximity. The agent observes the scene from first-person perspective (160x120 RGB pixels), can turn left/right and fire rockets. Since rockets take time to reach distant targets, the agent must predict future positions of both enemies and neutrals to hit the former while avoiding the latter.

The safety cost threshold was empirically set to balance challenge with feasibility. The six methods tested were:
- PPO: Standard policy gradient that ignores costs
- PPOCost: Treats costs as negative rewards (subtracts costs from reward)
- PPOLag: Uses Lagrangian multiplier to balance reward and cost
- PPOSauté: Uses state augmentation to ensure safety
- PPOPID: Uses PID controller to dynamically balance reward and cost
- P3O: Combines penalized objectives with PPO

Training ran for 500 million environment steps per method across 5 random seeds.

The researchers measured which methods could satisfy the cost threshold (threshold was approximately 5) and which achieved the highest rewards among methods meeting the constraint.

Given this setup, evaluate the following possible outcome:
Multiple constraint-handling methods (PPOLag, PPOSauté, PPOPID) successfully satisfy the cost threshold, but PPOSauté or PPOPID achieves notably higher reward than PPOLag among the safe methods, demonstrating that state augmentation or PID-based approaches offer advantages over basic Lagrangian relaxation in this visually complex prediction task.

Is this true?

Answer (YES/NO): NO